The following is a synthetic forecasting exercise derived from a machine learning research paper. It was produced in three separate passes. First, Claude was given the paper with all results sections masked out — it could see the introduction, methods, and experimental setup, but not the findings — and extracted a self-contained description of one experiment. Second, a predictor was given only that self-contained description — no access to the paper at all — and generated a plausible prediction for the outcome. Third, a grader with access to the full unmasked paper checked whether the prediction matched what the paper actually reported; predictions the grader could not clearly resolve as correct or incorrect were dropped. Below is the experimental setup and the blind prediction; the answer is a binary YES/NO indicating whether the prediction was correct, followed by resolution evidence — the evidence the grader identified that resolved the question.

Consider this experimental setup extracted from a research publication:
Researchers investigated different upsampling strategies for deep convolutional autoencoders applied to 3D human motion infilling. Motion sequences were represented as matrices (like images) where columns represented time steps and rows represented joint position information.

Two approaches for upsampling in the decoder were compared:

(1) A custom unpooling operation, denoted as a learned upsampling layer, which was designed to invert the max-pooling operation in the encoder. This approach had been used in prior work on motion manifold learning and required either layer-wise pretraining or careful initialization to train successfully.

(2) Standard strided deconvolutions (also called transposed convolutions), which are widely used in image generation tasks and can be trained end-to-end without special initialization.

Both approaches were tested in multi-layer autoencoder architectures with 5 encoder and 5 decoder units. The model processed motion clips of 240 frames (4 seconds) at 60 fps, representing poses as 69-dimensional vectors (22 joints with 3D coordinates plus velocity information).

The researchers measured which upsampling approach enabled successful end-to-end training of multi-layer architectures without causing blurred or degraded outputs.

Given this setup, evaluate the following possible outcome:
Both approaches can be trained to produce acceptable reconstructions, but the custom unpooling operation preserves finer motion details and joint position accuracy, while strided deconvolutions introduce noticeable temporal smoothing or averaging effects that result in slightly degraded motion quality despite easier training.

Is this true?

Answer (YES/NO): NO